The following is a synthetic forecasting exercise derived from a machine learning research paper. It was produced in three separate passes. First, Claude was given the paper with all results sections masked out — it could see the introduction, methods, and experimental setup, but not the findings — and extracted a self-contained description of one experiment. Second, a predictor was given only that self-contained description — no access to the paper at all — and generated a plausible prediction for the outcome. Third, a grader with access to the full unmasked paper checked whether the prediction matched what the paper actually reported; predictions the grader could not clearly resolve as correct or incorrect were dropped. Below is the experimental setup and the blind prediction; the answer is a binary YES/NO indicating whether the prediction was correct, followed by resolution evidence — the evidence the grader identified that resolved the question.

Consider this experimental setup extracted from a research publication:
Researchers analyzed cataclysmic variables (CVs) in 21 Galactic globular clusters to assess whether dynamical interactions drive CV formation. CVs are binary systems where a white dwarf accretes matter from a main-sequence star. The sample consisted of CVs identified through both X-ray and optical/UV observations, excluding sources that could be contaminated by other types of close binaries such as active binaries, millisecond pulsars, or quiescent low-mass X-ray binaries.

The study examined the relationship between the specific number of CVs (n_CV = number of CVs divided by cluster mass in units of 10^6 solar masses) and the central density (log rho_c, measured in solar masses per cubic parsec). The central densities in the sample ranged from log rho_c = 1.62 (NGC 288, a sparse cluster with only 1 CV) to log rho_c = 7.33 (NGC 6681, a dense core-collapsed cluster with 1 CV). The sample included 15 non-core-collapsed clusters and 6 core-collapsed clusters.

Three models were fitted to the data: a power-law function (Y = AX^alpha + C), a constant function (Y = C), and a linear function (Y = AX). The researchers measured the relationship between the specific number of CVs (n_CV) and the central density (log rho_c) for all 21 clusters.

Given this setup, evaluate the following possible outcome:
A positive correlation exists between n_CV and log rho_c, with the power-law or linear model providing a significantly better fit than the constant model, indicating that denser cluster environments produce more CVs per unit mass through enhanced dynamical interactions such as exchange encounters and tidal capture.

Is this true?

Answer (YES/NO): NO